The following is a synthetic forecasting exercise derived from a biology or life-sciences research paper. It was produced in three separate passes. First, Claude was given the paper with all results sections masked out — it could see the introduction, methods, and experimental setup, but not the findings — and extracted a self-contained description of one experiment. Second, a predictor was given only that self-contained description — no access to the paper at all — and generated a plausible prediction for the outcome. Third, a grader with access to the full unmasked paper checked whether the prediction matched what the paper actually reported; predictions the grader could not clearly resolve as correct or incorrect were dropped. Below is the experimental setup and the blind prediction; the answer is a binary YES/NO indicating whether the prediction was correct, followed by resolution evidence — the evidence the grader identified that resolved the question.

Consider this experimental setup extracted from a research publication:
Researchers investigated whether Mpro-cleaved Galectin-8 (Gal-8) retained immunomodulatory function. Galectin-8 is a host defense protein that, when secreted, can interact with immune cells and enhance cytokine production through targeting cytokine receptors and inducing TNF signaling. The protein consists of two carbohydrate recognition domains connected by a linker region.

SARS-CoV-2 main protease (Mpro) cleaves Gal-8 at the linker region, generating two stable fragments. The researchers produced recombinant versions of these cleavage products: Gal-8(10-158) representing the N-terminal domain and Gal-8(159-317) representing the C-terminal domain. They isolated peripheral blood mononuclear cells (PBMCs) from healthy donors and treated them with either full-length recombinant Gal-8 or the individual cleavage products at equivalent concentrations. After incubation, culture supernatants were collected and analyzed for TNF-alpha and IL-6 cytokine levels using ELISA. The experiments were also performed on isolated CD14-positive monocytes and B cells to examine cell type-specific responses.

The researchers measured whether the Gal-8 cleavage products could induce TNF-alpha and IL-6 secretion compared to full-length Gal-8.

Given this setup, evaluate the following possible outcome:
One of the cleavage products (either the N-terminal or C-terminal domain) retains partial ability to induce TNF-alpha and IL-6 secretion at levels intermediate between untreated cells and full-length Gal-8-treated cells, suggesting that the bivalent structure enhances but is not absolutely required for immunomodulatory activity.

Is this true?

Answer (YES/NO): NO